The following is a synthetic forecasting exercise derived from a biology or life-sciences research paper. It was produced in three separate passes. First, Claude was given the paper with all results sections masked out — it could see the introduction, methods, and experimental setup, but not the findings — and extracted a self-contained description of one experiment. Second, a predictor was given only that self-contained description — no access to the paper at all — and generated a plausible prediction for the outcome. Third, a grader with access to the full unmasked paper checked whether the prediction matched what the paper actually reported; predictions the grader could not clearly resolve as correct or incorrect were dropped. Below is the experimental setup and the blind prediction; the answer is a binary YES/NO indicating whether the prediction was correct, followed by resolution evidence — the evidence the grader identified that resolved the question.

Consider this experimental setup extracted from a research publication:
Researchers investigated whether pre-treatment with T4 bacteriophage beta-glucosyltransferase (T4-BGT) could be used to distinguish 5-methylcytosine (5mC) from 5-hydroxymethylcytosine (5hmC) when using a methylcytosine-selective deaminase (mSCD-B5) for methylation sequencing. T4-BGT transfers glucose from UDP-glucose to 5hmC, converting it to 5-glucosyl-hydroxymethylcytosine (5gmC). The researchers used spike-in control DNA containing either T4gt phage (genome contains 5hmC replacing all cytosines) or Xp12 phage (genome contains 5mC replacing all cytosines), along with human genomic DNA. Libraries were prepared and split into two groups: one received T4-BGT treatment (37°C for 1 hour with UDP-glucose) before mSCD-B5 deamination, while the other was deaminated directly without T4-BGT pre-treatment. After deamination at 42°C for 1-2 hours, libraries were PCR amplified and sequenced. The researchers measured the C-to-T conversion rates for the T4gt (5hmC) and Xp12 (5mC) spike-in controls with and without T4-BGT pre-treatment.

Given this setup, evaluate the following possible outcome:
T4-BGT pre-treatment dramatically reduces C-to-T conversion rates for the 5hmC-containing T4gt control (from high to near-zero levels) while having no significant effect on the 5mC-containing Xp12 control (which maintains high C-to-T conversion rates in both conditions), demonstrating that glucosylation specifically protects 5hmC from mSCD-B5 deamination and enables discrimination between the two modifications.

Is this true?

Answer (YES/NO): YES